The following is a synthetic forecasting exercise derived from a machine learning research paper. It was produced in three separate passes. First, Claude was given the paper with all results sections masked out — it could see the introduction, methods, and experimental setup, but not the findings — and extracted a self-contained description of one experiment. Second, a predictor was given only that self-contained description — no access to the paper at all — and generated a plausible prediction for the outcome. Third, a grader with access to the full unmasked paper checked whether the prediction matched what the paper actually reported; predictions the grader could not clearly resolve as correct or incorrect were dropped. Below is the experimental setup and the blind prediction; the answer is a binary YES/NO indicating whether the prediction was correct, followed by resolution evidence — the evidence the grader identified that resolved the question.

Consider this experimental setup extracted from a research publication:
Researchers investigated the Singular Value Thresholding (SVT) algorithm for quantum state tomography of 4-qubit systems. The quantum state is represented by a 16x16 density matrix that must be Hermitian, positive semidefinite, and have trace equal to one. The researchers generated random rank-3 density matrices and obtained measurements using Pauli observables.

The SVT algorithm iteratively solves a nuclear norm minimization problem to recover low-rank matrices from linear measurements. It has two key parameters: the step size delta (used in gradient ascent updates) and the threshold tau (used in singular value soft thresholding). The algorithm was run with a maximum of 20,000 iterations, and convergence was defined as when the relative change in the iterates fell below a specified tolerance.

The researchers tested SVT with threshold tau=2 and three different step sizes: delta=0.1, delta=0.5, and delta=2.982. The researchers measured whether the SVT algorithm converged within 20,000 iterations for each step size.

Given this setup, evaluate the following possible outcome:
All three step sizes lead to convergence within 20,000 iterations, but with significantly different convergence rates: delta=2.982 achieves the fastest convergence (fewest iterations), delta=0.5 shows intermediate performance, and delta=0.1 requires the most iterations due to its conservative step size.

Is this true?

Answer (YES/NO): NO